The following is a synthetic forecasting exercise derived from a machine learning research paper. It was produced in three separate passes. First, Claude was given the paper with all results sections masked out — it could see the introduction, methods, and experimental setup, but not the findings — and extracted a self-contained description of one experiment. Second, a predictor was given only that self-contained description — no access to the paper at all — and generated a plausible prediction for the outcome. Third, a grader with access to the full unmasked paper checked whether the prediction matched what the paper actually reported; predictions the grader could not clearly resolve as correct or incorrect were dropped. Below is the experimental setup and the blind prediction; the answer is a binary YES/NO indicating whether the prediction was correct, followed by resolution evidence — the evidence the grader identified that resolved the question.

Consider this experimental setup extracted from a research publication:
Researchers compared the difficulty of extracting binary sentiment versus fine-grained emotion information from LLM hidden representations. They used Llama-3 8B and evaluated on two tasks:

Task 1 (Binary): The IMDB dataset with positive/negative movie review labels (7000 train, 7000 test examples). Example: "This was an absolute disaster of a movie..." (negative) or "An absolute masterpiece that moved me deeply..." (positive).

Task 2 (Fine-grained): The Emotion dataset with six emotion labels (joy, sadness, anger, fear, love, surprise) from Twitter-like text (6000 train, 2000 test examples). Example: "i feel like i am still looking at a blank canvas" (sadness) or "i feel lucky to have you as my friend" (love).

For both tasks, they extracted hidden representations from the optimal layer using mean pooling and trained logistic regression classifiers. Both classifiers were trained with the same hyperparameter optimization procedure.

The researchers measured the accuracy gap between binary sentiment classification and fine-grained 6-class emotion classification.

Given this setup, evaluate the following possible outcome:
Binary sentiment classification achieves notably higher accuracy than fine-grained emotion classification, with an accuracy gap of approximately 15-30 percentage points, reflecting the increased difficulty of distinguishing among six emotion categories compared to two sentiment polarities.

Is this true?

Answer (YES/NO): YES